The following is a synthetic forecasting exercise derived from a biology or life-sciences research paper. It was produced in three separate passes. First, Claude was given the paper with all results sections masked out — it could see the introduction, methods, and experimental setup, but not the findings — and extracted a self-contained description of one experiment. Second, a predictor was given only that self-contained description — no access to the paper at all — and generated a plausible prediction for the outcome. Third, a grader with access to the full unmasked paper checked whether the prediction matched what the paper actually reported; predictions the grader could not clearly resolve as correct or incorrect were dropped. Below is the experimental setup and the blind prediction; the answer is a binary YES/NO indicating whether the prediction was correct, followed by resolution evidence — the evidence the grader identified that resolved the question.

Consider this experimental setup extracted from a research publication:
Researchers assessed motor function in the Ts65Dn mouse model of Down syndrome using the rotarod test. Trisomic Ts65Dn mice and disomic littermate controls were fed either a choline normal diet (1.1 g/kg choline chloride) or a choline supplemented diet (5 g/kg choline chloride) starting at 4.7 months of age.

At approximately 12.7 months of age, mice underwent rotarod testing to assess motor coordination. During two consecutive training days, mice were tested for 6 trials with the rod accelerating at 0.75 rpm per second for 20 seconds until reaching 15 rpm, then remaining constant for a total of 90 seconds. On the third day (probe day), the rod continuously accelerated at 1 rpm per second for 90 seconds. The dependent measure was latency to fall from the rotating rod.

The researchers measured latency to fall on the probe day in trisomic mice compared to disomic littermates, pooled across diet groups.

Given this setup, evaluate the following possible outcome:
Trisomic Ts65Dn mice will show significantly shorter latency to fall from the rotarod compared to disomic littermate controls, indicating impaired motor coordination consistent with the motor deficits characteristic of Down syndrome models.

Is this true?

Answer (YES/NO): NO